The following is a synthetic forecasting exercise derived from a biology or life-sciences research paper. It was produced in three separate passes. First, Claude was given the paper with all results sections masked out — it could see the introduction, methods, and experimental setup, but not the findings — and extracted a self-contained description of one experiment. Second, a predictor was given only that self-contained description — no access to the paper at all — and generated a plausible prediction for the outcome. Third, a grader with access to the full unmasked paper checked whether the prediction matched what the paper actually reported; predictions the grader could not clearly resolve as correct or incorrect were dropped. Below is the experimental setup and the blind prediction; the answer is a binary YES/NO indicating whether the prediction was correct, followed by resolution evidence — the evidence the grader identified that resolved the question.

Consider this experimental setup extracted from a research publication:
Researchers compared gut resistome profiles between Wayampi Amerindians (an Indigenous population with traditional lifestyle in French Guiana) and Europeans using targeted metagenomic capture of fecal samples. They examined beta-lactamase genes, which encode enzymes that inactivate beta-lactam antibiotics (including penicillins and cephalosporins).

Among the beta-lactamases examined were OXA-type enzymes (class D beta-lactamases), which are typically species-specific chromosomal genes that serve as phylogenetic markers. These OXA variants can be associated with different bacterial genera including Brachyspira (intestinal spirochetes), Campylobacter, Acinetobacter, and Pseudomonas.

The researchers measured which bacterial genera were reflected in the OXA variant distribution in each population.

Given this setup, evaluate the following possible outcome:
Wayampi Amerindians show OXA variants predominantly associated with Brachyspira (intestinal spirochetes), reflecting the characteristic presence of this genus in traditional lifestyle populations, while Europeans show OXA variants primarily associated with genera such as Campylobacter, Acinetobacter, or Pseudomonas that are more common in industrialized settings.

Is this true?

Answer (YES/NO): NO